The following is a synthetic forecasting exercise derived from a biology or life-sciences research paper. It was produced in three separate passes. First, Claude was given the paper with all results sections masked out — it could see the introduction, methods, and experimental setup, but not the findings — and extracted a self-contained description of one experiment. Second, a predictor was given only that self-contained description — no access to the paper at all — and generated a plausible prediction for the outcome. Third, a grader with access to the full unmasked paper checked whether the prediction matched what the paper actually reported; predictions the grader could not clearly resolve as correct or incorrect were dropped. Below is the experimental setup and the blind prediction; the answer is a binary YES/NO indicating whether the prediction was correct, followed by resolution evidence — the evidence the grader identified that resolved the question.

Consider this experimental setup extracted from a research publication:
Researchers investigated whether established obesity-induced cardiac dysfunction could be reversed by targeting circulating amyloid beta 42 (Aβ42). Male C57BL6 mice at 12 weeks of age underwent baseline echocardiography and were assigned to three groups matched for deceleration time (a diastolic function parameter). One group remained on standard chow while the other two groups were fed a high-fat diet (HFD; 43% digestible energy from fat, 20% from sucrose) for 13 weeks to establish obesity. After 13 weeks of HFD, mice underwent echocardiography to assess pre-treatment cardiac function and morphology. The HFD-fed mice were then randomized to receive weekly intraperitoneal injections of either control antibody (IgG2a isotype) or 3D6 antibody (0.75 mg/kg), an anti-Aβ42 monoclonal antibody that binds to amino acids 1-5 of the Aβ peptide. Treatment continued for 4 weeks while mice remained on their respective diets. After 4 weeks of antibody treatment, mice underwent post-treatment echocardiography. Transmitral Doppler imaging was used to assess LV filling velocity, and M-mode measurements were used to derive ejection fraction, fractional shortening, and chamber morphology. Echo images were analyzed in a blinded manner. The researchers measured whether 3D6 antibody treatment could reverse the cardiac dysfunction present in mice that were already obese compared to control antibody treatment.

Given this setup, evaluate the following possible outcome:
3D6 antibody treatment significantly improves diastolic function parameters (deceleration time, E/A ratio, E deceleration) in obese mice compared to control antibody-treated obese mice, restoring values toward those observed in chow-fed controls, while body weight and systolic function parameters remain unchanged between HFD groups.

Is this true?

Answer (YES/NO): NO